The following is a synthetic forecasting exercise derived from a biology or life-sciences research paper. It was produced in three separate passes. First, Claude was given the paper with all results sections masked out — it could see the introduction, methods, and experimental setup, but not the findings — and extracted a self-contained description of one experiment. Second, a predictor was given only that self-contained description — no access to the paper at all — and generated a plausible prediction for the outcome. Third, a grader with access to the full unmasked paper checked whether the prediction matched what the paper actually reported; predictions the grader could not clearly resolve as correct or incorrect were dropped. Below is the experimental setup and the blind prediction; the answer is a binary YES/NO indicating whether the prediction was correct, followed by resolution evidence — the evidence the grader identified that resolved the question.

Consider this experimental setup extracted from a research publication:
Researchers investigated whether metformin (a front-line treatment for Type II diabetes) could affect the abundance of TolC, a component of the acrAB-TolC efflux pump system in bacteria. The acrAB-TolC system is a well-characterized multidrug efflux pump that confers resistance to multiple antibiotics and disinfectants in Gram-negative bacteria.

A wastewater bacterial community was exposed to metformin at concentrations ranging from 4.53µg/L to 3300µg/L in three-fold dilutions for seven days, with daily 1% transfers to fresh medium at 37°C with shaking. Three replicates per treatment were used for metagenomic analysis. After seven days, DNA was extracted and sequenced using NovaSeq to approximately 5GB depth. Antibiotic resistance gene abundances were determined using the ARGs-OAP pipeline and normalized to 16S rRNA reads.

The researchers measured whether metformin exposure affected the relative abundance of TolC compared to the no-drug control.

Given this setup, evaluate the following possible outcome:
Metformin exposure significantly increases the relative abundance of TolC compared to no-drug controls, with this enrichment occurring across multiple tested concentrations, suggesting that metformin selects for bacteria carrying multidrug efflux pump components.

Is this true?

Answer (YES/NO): NO